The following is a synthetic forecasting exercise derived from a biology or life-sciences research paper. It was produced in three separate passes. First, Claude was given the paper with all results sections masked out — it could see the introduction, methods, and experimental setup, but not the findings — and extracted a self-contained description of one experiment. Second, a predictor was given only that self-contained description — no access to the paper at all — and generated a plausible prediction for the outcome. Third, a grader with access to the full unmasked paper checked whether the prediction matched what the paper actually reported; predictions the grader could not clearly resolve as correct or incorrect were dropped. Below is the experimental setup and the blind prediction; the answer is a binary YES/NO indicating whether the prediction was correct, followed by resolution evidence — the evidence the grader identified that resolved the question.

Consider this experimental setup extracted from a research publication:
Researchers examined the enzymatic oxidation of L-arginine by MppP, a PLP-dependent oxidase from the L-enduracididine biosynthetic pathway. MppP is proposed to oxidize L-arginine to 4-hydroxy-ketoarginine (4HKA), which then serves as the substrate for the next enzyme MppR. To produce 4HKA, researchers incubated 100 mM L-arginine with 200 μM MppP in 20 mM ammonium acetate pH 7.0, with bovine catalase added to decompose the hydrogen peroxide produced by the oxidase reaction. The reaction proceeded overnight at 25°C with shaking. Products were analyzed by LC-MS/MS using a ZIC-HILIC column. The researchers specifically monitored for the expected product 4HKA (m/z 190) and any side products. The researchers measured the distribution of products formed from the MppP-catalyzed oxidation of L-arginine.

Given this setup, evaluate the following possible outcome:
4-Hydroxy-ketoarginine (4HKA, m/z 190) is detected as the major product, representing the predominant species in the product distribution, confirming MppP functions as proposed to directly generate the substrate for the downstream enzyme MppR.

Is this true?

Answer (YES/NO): YES